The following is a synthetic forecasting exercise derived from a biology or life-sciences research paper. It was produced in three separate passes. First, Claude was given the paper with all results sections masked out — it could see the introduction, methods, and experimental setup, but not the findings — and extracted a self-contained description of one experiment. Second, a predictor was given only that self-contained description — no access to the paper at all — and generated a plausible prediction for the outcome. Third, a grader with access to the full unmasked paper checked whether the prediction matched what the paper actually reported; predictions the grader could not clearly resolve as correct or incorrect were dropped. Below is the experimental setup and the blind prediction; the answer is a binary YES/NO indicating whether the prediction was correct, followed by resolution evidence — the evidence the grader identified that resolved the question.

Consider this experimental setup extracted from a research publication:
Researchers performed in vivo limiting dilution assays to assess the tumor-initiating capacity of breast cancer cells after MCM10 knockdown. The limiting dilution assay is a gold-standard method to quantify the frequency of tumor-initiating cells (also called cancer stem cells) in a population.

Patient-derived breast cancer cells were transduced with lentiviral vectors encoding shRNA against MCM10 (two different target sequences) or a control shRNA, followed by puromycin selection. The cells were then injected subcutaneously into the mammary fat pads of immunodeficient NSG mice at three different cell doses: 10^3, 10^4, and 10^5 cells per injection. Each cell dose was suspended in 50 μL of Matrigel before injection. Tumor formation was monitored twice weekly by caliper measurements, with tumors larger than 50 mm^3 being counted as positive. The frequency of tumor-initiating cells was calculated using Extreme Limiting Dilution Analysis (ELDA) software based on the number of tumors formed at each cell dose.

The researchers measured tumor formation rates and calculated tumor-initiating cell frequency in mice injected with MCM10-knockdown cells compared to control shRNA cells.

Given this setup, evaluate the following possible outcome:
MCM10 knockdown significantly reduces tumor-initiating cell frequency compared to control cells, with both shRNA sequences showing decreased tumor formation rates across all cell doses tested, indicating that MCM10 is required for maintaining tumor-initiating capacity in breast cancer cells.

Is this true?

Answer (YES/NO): YES